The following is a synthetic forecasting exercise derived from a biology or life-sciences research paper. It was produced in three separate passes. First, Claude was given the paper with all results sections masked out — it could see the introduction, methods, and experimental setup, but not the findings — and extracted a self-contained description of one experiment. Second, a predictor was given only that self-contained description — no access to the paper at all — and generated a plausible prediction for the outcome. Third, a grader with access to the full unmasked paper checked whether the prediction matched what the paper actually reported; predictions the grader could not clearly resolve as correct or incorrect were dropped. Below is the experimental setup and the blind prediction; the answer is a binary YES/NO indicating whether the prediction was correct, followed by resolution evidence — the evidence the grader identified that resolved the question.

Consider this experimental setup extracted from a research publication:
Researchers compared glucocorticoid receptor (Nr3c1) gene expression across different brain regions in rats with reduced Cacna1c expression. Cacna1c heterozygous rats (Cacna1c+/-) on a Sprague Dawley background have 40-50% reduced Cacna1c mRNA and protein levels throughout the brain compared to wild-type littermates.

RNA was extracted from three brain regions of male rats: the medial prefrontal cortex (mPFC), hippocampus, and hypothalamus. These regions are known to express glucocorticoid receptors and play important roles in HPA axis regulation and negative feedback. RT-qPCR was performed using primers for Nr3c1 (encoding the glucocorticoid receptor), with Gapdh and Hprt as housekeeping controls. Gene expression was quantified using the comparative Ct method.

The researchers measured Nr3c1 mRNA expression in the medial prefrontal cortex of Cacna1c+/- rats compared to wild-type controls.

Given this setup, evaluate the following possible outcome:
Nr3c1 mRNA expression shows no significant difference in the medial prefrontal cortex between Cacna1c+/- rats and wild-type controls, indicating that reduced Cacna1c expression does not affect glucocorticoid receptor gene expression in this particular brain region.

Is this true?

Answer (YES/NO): YES